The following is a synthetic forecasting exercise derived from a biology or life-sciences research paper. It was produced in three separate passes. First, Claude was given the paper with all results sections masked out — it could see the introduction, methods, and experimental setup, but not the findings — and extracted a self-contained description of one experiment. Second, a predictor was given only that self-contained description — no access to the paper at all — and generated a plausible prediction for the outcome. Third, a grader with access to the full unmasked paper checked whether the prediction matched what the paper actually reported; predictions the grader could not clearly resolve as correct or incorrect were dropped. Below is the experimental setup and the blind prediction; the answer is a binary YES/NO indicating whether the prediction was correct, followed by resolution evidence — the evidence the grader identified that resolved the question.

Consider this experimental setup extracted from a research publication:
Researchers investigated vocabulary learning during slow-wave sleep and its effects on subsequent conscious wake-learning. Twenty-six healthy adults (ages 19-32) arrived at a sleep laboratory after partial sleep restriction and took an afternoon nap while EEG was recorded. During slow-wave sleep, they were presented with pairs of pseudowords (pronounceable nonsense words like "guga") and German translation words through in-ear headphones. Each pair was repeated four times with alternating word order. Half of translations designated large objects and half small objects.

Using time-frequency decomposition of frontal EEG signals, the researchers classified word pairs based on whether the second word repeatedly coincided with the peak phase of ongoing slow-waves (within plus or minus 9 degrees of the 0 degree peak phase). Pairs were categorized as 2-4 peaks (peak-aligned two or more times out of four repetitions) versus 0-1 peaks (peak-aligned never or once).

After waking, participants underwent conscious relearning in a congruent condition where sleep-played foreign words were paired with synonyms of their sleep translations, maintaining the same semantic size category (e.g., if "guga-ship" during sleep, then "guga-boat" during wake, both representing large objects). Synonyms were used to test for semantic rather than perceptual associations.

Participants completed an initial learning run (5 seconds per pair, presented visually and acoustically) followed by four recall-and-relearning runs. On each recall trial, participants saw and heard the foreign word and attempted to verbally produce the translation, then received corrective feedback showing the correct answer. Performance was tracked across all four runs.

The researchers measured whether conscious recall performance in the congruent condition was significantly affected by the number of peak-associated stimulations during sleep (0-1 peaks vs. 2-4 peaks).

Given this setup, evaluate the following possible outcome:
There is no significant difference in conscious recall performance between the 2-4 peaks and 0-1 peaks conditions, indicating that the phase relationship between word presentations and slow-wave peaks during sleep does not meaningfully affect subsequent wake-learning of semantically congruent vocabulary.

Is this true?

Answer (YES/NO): NO